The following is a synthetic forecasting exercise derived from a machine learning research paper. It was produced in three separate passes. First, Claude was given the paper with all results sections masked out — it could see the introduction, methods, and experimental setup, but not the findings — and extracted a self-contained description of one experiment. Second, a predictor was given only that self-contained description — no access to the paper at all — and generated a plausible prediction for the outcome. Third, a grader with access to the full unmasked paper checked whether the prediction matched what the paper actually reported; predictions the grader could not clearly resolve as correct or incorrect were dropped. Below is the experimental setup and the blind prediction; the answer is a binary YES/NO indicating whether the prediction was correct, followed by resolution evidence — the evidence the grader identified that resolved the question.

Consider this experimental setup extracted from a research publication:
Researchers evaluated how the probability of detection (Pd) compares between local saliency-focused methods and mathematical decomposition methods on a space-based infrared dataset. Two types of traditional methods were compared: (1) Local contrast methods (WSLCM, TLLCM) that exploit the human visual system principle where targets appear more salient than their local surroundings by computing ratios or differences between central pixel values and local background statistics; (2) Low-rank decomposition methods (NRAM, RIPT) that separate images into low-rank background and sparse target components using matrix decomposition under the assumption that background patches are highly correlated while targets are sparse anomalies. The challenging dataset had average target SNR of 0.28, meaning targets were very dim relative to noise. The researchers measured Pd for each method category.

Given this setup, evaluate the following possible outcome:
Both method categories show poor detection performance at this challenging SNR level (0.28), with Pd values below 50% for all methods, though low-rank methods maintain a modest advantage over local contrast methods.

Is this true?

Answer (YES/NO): NO